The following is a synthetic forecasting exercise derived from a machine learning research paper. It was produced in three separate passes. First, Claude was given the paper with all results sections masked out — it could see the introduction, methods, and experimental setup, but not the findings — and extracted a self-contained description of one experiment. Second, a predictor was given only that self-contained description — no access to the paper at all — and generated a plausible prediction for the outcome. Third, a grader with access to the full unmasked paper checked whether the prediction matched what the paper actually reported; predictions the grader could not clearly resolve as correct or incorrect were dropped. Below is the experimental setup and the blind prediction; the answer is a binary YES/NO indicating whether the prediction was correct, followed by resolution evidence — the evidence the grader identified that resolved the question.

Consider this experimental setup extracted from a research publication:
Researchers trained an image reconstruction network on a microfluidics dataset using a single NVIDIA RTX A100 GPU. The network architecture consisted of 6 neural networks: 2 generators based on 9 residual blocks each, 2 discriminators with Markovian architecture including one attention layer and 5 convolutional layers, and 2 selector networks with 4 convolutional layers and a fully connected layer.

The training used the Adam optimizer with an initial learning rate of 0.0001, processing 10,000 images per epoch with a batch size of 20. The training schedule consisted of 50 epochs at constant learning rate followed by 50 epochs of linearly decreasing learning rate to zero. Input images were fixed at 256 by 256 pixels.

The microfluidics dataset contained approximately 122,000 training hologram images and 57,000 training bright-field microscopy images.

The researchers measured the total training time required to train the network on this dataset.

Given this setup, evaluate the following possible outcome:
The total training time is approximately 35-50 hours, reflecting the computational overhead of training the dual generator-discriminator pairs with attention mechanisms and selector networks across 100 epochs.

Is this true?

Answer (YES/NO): NO